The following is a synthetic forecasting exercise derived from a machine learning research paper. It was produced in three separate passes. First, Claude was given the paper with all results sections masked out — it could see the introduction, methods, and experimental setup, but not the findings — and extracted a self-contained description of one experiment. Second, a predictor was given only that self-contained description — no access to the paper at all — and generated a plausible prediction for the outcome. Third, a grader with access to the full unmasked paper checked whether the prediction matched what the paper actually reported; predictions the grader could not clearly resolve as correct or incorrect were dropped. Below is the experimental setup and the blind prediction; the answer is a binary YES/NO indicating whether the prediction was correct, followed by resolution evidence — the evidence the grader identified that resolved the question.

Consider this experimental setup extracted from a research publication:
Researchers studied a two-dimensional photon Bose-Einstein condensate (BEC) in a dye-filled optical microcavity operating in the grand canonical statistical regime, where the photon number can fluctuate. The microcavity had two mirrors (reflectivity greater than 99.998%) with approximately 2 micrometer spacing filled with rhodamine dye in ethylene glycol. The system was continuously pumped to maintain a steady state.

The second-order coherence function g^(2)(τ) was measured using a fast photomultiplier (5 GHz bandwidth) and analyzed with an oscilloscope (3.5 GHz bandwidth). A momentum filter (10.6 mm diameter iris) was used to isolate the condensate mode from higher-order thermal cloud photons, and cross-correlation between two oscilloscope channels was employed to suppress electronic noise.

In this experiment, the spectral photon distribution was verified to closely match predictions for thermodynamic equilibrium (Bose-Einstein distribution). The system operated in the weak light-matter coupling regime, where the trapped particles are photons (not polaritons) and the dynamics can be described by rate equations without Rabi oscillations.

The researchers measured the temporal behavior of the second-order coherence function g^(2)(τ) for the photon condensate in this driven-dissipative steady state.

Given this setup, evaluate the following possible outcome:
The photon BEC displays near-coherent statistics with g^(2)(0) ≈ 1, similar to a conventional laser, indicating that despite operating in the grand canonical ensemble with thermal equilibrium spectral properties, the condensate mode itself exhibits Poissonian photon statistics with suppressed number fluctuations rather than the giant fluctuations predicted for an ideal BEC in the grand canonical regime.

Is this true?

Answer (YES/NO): NO